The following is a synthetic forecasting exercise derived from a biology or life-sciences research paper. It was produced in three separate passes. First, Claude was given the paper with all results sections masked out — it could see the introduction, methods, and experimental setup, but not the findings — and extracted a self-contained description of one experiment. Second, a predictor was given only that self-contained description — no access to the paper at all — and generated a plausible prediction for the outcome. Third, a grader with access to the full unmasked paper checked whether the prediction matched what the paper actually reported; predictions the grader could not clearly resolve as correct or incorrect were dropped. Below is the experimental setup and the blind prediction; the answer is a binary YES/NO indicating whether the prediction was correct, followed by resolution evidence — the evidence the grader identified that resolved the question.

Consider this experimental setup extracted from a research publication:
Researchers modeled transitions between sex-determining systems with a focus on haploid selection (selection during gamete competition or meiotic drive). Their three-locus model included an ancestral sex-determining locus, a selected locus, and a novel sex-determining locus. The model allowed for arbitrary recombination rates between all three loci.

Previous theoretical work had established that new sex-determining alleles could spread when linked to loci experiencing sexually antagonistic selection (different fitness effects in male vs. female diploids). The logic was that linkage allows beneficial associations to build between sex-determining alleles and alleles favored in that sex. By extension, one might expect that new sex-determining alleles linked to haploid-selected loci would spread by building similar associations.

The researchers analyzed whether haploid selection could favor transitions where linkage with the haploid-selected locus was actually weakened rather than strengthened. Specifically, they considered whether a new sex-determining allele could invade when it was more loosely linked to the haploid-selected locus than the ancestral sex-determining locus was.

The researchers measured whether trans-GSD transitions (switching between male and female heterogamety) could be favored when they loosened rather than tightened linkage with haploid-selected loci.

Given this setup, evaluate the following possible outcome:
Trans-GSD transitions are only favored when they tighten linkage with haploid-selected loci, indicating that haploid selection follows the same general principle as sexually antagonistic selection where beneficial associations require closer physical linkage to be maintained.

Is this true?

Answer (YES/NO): NO